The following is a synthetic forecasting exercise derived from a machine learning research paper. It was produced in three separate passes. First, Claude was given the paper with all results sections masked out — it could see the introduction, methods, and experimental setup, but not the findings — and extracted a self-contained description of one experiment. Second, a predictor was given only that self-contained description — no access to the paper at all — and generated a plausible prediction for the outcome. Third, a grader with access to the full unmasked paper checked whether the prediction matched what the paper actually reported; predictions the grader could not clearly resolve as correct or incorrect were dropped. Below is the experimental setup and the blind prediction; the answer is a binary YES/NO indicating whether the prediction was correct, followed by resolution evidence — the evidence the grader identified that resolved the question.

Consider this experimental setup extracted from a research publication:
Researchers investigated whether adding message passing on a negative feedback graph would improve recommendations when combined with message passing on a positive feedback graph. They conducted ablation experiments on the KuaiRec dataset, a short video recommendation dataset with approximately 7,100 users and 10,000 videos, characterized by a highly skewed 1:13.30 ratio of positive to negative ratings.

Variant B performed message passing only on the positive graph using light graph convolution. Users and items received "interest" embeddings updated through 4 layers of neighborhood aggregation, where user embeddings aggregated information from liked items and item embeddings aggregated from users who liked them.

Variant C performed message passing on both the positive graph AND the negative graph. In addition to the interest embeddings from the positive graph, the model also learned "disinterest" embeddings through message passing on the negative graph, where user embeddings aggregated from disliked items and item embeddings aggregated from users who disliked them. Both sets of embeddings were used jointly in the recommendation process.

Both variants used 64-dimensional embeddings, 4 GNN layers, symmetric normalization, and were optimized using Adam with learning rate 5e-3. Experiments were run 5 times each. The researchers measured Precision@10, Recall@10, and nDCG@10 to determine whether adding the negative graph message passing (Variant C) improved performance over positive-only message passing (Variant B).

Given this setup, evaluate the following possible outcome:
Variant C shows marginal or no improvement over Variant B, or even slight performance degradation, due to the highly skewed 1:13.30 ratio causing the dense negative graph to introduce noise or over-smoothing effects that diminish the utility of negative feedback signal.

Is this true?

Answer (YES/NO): YES